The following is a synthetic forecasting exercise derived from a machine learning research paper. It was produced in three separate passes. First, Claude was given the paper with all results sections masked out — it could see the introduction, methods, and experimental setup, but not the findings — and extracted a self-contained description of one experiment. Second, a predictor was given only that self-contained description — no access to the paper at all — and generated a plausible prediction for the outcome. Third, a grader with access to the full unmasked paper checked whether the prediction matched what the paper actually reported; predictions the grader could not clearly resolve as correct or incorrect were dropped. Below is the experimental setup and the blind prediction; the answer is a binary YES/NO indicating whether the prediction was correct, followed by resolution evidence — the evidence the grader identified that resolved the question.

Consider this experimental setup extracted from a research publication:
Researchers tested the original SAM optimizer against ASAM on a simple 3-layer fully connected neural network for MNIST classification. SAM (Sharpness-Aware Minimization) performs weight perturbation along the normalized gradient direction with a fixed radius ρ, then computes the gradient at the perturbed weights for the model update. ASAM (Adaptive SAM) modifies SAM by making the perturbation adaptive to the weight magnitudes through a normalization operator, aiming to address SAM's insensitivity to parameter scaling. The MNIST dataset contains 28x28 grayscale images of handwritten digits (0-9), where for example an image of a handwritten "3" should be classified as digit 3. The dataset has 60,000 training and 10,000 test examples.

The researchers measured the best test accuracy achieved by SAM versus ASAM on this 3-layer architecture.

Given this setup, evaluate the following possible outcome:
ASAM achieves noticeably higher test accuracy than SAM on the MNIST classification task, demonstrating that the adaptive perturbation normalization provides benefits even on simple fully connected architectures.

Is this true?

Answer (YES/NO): NO